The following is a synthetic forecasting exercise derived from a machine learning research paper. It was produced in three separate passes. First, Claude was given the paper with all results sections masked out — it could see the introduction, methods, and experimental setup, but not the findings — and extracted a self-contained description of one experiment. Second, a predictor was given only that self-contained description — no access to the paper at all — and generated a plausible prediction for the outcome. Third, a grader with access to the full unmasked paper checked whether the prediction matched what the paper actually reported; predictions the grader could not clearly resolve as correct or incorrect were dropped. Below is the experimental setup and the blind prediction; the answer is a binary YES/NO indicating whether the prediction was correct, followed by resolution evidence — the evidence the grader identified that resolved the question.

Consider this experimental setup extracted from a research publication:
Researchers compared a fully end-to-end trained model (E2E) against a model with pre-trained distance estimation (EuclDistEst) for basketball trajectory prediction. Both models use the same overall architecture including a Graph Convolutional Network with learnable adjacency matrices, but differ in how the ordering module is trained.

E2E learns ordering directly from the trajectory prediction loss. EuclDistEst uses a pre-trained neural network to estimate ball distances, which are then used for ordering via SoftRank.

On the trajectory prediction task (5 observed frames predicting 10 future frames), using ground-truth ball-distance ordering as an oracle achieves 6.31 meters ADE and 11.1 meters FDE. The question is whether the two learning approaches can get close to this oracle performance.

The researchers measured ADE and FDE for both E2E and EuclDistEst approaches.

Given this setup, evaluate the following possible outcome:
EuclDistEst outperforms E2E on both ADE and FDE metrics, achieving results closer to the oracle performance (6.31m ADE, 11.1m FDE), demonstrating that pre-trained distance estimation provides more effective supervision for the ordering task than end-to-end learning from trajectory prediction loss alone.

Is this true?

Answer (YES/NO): YES